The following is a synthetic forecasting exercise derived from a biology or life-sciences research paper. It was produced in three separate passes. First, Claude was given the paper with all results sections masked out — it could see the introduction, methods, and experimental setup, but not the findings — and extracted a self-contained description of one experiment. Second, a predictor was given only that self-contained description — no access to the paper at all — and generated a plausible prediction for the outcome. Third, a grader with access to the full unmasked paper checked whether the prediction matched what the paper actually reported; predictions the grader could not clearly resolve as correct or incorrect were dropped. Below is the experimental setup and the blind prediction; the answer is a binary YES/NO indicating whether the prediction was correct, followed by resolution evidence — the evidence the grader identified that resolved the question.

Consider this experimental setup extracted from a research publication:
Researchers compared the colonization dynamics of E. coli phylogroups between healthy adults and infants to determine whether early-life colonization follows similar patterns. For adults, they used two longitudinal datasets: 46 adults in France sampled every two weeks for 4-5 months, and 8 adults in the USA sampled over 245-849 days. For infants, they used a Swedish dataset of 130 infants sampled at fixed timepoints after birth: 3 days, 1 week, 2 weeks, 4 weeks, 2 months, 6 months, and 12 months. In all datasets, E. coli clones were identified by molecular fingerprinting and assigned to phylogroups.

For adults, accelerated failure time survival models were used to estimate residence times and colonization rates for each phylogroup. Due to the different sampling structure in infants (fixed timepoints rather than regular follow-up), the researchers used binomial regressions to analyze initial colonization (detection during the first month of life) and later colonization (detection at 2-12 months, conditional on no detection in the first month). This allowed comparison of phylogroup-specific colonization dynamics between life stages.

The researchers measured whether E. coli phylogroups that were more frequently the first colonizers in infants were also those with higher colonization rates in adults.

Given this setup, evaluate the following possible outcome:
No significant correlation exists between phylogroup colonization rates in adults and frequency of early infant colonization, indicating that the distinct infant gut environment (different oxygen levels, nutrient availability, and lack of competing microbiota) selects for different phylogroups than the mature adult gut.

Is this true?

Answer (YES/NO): NO